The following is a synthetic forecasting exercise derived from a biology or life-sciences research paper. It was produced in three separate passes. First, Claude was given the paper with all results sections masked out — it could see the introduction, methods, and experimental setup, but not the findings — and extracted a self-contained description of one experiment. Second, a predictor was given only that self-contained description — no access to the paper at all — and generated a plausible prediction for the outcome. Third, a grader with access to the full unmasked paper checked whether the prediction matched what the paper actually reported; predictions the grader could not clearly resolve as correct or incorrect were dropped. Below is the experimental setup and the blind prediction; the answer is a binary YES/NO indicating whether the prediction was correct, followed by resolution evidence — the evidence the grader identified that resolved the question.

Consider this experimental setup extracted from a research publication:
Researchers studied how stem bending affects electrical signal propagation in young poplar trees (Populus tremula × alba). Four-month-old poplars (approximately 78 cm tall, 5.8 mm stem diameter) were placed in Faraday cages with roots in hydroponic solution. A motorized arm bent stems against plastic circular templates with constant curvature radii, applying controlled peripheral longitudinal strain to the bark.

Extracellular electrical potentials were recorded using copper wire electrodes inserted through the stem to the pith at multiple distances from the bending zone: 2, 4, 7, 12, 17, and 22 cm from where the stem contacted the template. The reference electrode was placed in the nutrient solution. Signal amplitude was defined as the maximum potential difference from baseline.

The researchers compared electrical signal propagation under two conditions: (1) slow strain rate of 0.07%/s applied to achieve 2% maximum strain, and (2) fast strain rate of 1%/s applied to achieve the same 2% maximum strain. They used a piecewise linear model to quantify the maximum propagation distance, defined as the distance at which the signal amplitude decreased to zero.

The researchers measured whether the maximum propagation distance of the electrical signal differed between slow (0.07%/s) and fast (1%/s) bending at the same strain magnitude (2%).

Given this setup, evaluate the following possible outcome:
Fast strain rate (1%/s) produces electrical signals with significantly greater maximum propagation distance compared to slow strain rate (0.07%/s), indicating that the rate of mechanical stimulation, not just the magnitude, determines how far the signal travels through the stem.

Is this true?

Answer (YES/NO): YES